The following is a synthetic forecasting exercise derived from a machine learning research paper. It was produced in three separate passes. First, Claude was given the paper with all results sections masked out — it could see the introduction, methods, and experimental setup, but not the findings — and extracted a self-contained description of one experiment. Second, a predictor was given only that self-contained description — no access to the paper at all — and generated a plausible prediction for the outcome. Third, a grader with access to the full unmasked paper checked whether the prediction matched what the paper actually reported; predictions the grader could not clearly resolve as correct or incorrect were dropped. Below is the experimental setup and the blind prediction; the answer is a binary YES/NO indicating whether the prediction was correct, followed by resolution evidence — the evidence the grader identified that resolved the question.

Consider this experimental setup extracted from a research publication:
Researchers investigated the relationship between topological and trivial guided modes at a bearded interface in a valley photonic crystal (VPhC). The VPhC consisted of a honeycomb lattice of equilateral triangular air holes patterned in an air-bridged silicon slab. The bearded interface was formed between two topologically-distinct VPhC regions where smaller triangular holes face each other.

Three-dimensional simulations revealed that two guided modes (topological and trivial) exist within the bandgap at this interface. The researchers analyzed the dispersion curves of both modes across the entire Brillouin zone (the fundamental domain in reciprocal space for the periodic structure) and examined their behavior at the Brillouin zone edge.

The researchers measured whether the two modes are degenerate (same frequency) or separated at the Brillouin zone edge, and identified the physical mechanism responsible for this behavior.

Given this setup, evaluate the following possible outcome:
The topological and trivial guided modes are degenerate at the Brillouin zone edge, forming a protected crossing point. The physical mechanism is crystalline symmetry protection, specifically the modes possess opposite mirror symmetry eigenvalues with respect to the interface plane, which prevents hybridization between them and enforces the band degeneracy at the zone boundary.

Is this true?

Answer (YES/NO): NO